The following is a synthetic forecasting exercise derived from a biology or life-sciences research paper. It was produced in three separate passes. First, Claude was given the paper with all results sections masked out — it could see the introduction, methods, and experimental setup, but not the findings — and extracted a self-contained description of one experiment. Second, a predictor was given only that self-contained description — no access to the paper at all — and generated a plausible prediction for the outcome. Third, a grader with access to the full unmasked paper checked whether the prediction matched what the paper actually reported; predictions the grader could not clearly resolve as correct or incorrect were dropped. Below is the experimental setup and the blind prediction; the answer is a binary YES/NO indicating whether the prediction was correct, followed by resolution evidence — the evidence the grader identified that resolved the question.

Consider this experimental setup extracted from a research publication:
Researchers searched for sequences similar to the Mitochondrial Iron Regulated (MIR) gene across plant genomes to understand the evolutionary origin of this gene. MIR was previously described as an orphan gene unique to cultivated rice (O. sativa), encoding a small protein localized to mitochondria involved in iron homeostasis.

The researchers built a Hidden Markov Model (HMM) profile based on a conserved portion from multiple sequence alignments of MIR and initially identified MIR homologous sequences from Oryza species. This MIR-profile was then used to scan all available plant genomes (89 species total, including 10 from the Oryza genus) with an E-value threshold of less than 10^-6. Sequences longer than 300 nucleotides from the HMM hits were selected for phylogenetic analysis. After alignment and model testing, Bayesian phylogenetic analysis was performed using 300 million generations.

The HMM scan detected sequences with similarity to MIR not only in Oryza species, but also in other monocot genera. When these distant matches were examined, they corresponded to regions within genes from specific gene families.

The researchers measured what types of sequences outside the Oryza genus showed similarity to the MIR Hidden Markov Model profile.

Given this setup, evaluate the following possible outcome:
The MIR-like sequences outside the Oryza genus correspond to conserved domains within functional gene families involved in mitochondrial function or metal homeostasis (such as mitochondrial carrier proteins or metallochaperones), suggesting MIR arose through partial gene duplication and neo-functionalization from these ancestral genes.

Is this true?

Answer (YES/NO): NO